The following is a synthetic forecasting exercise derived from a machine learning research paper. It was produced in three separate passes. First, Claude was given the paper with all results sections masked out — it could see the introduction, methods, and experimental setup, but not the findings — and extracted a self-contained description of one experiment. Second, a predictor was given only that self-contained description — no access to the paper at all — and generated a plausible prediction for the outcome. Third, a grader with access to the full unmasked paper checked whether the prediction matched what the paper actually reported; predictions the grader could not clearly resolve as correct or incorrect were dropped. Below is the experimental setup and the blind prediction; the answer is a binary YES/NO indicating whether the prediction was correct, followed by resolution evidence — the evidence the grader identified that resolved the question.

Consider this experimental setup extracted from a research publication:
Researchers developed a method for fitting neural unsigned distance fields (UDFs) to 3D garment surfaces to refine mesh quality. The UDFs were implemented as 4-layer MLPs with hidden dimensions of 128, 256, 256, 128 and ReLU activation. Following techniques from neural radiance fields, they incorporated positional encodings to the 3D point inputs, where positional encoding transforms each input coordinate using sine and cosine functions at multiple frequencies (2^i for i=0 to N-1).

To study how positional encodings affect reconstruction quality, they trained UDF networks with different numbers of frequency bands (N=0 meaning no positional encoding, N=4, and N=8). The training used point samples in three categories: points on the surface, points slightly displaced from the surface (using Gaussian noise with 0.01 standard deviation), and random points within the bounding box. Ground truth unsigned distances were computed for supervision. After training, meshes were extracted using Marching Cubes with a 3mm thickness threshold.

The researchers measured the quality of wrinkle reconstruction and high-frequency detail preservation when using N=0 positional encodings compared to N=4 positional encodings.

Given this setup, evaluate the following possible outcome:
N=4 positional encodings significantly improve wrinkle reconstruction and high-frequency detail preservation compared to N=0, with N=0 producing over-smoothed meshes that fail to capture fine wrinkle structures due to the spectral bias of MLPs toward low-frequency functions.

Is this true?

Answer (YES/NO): NO